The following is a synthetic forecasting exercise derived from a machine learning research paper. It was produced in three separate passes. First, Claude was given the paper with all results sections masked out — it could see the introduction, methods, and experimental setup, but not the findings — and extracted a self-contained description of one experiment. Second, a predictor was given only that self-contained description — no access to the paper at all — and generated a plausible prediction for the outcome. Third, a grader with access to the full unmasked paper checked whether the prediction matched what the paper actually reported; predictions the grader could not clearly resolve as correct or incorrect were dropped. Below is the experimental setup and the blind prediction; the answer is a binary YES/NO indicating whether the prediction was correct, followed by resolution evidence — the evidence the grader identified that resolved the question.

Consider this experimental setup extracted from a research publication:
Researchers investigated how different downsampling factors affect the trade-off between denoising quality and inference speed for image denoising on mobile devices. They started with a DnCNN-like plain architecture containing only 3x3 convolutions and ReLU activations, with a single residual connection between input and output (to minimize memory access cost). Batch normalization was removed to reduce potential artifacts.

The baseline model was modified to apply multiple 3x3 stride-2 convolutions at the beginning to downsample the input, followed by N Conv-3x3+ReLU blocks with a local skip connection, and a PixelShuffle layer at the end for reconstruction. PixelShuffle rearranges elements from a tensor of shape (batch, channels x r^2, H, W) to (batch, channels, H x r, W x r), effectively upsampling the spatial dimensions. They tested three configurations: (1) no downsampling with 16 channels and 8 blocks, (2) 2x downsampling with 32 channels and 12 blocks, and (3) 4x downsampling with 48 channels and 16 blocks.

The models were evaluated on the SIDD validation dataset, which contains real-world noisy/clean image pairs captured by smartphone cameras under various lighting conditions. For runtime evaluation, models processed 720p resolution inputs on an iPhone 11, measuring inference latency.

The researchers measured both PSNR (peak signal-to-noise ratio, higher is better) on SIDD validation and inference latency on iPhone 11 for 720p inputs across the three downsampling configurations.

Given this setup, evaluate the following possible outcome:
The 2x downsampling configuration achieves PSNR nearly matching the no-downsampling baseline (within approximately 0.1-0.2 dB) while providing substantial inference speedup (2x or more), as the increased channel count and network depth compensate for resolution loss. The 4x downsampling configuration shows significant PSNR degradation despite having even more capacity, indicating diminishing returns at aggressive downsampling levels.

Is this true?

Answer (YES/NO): NO